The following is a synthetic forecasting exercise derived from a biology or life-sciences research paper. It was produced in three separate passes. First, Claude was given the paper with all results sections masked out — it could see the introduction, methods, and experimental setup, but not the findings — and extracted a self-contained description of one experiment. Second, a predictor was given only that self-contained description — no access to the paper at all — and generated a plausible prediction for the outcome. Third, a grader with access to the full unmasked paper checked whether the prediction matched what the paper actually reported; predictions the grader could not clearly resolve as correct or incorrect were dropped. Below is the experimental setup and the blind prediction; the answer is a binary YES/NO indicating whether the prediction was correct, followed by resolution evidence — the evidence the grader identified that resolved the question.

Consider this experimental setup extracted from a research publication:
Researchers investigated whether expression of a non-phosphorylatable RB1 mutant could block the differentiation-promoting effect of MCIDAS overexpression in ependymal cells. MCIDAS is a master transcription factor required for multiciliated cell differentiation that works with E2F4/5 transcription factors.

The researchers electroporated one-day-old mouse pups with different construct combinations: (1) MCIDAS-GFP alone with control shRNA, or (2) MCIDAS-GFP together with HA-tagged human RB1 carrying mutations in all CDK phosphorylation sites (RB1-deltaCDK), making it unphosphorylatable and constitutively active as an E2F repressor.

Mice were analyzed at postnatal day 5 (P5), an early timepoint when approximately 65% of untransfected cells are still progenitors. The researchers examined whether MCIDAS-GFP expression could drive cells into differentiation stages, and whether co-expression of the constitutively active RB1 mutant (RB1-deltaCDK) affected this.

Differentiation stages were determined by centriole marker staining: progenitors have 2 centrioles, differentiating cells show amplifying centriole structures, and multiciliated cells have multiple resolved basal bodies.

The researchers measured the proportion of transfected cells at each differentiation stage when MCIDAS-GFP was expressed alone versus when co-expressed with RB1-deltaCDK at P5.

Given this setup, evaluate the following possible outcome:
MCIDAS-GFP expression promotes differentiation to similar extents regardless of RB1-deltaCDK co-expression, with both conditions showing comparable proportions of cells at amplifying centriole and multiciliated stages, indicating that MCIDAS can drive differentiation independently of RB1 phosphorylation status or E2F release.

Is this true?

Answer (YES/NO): NO